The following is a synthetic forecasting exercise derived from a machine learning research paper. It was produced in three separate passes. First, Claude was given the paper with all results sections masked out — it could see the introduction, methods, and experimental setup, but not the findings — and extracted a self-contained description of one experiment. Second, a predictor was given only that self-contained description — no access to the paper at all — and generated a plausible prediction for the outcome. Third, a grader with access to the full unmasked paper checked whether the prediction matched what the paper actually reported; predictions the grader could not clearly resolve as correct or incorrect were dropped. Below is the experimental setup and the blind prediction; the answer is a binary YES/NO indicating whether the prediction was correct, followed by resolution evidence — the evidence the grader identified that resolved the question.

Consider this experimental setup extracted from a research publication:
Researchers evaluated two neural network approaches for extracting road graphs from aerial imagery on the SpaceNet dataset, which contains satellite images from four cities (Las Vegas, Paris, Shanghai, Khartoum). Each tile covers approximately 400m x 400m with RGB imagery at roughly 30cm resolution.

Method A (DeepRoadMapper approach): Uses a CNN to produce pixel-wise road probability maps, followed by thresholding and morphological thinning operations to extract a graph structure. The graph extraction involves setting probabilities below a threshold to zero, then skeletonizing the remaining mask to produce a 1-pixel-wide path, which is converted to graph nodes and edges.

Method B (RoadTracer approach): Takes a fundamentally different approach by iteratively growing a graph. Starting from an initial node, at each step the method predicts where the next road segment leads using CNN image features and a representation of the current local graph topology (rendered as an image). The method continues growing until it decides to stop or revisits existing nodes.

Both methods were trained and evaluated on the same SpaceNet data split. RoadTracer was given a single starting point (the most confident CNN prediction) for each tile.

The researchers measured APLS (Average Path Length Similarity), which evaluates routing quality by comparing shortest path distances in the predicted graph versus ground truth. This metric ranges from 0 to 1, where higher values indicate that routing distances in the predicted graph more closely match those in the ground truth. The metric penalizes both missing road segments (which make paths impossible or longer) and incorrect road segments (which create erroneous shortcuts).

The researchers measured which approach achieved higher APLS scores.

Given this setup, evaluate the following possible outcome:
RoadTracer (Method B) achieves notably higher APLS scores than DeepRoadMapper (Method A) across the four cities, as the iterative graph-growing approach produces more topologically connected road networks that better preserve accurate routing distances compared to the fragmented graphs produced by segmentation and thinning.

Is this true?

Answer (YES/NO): NO